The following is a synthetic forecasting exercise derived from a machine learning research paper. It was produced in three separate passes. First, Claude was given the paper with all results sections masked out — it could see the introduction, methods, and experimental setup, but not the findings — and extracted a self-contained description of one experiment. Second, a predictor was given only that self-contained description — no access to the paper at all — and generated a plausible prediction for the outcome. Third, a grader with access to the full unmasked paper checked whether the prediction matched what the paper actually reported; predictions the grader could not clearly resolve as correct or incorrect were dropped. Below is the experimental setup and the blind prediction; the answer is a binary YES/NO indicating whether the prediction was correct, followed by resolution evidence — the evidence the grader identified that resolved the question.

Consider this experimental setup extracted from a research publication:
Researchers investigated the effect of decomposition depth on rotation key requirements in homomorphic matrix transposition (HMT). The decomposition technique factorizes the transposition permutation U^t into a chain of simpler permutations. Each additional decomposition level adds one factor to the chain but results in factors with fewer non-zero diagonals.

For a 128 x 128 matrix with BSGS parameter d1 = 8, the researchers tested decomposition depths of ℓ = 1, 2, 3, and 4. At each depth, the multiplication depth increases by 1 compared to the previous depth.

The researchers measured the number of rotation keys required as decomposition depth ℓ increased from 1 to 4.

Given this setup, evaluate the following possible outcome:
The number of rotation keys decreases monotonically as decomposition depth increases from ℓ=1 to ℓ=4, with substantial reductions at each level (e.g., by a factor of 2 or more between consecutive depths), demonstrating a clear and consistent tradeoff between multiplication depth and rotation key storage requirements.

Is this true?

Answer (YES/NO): NO